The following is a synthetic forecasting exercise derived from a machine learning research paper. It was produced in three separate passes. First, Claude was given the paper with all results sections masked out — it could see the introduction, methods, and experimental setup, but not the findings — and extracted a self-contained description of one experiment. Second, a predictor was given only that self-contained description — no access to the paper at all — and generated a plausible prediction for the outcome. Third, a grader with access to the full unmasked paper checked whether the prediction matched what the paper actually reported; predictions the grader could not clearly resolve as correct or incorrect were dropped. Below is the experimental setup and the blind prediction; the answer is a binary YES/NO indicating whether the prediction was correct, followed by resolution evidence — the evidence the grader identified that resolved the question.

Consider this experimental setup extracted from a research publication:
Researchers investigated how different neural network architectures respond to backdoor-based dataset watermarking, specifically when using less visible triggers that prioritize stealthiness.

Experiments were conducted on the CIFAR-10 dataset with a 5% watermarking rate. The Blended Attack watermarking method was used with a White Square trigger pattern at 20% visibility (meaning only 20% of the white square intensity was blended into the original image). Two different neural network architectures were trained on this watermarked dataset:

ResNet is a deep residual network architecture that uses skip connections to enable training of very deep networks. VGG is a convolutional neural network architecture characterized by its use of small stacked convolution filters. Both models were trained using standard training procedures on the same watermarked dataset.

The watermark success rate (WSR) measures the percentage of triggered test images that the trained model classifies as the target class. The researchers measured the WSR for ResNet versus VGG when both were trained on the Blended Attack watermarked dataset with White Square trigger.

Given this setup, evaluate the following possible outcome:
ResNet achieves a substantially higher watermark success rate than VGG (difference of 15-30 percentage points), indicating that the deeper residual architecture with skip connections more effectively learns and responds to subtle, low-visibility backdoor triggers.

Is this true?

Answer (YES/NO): NO